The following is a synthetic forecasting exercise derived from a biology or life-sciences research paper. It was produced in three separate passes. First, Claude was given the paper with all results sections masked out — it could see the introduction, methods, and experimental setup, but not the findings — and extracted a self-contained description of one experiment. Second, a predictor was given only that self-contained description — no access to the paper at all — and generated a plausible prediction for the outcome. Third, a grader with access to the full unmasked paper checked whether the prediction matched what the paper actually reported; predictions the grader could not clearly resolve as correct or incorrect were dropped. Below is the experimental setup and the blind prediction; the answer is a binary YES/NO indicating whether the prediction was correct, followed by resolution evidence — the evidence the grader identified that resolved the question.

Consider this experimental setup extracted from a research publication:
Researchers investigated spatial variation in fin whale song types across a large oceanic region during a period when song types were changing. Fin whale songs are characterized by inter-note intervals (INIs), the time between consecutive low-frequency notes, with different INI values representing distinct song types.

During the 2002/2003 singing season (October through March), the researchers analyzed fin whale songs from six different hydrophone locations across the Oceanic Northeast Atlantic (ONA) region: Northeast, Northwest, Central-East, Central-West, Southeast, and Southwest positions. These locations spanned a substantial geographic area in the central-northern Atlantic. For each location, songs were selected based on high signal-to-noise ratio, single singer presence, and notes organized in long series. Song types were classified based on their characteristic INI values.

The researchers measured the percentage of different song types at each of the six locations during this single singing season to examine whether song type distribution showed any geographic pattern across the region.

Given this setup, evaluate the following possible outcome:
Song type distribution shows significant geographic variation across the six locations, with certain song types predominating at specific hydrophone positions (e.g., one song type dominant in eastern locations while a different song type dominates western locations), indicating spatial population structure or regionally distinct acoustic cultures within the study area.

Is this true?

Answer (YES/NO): YES